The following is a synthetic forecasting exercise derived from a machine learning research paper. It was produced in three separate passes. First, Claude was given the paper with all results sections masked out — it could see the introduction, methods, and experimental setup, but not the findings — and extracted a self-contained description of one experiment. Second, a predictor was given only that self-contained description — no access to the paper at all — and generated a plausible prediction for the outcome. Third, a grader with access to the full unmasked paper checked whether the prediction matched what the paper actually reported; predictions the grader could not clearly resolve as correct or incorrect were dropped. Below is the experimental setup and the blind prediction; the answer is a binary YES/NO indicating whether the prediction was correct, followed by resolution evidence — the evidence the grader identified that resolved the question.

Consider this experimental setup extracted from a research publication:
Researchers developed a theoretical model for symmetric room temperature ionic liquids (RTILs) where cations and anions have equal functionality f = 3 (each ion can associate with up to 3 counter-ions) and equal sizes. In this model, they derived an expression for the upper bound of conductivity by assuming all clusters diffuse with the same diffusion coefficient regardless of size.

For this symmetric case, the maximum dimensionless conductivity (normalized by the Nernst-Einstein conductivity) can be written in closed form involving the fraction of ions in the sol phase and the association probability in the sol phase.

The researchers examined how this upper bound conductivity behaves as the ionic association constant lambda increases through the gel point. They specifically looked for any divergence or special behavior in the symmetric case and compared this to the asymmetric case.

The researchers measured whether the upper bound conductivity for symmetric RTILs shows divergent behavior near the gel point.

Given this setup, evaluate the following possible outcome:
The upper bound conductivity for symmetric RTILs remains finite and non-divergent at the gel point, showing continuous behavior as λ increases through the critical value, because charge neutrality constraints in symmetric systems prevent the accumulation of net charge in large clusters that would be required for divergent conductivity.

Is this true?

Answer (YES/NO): YES